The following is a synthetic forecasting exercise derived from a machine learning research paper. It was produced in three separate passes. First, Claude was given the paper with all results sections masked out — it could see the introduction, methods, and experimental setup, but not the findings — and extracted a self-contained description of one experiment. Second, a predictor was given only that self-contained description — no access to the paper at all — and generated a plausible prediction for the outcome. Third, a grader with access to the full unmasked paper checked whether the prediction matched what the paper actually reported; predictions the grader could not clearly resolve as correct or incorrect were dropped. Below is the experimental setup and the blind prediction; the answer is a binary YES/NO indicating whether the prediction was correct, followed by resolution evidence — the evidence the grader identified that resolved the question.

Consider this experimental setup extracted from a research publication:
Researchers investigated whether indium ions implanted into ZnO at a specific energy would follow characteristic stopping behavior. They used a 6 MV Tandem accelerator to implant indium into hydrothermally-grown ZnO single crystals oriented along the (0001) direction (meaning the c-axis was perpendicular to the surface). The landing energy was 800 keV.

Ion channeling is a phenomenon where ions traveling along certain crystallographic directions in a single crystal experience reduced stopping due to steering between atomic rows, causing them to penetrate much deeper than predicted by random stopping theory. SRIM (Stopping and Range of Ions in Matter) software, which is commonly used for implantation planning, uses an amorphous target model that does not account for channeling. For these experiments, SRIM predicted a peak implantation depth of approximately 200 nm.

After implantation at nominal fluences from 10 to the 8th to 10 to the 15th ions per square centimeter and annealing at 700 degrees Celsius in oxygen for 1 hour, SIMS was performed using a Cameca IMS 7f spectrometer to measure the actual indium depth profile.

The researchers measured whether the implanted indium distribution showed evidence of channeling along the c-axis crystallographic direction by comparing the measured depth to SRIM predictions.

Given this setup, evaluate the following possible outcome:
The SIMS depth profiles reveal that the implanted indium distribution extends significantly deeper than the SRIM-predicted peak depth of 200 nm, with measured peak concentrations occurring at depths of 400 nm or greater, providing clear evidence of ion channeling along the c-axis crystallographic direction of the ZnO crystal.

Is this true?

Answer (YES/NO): NO